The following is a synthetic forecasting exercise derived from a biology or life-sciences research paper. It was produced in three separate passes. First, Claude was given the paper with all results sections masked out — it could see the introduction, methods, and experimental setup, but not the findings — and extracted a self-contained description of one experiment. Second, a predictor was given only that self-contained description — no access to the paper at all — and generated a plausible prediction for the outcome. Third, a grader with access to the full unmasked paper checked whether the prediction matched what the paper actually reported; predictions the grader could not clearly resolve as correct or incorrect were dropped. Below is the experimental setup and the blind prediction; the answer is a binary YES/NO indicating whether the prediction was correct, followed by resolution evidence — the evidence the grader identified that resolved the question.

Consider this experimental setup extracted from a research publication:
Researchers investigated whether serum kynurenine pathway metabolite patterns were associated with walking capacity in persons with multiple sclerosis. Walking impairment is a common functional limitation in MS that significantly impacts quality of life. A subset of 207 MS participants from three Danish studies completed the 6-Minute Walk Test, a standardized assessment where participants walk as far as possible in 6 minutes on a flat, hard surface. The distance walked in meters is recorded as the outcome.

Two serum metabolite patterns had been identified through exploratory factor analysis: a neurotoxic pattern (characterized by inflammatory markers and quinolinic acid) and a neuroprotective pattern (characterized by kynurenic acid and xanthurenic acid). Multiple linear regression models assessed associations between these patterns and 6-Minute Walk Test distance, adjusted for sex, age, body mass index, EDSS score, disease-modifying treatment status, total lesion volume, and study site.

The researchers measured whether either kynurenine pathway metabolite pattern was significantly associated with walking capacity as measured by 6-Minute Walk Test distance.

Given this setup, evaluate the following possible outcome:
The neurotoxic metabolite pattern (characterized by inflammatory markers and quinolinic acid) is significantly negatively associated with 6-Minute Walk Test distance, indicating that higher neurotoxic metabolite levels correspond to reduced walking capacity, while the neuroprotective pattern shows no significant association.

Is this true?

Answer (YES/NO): NO